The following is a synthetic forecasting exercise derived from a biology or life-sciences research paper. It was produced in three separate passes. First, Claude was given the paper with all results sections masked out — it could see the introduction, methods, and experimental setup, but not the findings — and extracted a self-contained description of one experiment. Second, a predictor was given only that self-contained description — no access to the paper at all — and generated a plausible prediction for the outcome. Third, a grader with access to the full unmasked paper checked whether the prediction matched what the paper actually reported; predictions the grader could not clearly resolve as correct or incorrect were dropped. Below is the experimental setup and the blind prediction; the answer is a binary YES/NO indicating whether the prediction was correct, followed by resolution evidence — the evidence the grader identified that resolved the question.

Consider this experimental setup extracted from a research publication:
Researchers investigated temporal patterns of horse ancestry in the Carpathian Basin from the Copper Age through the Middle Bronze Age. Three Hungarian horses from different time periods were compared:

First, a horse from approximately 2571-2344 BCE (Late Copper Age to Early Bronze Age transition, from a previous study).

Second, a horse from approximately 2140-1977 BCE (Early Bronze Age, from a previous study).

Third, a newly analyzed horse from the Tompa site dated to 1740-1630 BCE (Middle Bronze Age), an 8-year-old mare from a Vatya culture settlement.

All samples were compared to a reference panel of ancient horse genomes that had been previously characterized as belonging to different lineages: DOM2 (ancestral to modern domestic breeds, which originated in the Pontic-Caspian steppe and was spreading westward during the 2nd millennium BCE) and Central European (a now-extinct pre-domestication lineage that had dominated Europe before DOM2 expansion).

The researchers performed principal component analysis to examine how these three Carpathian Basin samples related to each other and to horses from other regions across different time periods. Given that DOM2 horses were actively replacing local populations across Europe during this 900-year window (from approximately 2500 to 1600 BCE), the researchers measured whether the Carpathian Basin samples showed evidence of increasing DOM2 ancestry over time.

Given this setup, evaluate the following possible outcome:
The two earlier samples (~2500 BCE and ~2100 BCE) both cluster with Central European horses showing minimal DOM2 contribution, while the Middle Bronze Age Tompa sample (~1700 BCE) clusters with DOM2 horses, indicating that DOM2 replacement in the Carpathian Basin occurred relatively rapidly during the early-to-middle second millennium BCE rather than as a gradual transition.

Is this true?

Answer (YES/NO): NO